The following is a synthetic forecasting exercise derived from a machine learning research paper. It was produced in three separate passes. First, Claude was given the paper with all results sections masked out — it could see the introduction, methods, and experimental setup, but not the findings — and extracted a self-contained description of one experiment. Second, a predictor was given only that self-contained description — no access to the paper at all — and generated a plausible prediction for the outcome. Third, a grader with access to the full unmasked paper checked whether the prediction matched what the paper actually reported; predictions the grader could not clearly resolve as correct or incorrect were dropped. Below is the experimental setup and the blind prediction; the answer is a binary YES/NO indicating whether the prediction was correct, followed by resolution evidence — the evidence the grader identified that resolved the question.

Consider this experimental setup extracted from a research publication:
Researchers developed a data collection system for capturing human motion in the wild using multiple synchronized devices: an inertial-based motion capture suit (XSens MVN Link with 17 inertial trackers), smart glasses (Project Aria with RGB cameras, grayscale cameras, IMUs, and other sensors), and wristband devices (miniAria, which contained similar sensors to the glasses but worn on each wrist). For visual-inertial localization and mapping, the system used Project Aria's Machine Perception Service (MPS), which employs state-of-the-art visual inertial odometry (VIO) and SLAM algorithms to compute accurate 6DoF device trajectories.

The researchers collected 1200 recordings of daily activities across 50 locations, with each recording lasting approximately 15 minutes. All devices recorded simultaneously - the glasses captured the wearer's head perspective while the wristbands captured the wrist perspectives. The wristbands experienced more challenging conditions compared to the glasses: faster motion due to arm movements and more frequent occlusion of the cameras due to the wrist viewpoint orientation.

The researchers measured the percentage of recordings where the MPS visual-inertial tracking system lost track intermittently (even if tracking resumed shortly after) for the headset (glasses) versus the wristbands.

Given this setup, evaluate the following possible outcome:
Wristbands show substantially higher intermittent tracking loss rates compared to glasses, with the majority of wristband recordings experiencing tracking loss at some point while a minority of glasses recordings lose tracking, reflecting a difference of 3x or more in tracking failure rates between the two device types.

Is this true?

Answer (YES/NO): NO